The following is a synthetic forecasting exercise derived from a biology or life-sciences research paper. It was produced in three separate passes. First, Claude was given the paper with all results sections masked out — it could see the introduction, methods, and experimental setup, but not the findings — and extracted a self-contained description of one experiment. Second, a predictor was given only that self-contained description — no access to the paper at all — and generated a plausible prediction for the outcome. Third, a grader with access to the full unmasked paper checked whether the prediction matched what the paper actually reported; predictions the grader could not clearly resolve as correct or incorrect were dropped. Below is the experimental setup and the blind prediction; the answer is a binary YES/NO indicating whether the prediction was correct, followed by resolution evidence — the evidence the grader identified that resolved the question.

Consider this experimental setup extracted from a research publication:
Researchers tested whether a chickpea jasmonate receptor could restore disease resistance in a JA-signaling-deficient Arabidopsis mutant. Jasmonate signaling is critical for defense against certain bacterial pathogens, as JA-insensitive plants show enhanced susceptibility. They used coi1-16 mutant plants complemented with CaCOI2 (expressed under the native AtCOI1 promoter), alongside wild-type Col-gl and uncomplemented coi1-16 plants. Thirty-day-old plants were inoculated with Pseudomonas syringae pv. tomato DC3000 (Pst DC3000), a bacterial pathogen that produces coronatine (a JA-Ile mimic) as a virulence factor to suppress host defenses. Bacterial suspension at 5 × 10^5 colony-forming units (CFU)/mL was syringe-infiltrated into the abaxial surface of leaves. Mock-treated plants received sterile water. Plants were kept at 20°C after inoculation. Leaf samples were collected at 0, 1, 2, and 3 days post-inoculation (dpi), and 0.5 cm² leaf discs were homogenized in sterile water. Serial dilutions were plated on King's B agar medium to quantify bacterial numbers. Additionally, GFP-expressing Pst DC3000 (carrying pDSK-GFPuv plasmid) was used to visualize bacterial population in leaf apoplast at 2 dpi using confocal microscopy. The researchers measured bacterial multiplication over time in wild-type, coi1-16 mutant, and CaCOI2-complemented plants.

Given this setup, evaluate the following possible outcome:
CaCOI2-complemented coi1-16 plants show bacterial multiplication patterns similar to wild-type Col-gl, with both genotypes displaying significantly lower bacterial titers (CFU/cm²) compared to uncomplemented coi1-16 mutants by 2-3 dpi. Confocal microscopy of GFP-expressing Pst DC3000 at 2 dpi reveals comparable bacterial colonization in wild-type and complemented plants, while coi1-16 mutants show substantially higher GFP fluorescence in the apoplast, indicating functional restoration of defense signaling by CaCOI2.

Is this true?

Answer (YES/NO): NO